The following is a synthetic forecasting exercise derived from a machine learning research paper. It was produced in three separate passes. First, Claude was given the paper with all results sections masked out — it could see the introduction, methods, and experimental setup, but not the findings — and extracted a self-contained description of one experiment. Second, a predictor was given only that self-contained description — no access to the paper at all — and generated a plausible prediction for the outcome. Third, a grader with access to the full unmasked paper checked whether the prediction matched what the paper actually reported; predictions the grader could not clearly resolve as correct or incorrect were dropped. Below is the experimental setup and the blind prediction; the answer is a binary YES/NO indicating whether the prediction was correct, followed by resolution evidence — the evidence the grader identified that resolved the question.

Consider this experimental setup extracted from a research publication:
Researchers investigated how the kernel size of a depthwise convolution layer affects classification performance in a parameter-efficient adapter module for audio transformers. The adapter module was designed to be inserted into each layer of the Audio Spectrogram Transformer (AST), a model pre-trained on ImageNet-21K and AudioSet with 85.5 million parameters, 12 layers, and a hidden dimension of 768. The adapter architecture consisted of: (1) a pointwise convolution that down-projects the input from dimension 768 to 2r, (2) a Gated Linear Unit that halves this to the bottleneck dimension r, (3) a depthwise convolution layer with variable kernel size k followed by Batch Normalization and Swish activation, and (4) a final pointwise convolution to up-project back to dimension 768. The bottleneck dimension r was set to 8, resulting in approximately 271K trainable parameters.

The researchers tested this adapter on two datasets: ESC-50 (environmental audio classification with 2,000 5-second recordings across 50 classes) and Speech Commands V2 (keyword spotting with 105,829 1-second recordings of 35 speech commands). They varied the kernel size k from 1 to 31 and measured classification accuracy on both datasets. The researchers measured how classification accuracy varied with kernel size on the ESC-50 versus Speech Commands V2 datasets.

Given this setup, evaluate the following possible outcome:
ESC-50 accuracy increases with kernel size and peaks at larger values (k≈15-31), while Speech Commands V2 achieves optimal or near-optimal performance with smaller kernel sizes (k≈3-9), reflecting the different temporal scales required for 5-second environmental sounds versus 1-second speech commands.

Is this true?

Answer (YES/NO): NO